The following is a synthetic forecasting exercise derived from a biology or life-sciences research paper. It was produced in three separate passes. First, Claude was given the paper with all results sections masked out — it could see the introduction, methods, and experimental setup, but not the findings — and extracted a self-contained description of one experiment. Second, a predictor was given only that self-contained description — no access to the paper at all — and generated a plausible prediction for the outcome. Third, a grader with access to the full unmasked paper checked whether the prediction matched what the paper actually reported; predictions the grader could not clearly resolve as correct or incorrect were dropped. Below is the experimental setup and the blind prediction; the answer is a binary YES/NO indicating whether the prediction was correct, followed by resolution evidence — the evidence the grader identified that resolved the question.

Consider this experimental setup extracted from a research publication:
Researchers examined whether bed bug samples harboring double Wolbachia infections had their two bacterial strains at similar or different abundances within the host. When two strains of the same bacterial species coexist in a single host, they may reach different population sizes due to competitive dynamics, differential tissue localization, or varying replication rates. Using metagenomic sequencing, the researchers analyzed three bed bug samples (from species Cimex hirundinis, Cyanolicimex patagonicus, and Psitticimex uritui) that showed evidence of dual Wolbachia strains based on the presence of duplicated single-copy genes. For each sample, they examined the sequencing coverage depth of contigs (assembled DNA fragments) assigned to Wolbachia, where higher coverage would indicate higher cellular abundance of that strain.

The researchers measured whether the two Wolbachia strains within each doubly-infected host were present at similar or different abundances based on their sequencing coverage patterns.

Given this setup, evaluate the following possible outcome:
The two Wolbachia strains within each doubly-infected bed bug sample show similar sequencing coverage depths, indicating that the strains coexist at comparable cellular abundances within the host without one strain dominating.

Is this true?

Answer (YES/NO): NO